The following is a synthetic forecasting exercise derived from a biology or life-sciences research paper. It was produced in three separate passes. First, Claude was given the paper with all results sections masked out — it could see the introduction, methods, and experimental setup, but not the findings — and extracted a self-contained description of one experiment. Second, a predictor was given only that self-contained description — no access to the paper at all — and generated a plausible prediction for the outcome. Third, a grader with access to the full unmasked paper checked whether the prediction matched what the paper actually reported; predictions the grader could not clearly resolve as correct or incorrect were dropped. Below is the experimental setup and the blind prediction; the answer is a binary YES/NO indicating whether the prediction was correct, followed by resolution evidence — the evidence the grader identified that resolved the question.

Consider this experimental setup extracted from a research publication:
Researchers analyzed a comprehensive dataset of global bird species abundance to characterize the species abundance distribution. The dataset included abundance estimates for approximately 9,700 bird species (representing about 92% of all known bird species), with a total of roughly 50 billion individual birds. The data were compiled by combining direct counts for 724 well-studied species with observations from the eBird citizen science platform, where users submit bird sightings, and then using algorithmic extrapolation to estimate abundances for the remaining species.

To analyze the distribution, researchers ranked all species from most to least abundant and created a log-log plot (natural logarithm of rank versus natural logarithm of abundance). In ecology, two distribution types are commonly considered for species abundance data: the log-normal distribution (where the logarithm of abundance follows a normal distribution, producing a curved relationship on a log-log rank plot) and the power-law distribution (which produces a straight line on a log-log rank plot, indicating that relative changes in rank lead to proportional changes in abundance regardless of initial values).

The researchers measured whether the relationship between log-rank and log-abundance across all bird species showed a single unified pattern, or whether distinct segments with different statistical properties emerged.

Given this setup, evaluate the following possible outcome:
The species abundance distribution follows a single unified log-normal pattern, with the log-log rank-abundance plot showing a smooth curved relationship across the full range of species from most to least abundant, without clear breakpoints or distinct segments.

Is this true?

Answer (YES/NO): NO